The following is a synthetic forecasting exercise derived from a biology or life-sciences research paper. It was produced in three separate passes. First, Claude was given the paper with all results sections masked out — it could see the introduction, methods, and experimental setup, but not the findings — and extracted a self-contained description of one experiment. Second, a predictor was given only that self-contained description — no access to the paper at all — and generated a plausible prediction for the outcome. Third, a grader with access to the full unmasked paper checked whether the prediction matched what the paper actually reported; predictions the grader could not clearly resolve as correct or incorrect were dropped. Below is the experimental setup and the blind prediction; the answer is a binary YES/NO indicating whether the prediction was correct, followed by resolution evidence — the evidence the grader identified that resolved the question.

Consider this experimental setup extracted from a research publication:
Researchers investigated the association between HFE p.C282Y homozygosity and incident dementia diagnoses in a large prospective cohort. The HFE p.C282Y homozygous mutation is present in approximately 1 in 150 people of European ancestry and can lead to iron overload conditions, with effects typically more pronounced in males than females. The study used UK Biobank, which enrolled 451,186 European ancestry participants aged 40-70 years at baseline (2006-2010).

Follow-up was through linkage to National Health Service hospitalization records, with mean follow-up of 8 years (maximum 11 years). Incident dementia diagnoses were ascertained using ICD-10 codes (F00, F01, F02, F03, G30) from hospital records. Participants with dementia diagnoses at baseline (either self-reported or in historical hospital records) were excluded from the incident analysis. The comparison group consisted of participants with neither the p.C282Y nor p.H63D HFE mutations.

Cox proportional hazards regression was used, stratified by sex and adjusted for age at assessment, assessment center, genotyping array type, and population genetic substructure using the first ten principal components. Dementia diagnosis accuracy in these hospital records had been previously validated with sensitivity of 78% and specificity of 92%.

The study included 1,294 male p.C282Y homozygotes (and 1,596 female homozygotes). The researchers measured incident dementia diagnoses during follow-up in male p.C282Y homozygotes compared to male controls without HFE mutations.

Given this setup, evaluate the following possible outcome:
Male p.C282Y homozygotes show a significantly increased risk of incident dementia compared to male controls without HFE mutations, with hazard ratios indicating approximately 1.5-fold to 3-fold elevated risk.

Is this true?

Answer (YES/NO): YES